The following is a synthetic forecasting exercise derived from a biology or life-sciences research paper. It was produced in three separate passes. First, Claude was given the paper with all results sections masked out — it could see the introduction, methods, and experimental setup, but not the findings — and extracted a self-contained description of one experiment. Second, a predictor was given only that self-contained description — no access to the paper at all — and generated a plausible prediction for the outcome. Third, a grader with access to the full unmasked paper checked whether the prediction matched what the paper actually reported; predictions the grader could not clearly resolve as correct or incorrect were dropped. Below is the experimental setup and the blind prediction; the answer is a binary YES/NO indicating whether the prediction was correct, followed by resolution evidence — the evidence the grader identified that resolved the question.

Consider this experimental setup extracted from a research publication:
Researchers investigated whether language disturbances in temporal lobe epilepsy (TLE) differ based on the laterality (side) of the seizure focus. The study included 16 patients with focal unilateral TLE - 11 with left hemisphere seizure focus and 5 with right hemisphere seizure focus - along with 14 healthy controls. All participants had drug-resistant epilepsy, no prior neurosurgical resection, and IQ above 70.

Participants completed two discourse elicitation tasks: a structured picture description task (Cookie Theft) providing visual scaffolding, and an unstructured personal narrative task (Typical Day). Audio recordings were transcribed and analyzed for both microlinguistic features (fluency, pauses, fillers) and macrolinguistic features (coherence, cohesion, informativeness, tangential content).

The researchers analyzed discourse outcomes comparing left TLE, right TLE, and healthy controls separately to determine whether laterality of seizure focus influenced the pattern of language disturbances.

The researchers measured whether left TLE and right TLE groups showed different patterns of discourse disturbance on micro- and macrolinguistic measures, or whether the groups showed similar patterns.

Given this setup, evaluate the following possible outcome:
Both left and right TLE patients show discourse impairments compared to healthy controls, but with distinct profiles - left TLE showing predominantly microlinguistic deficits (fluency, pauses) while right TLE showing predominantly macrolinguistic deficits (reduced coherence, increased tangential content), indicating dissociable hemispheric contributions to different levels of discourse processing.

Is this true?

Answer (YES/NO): NO